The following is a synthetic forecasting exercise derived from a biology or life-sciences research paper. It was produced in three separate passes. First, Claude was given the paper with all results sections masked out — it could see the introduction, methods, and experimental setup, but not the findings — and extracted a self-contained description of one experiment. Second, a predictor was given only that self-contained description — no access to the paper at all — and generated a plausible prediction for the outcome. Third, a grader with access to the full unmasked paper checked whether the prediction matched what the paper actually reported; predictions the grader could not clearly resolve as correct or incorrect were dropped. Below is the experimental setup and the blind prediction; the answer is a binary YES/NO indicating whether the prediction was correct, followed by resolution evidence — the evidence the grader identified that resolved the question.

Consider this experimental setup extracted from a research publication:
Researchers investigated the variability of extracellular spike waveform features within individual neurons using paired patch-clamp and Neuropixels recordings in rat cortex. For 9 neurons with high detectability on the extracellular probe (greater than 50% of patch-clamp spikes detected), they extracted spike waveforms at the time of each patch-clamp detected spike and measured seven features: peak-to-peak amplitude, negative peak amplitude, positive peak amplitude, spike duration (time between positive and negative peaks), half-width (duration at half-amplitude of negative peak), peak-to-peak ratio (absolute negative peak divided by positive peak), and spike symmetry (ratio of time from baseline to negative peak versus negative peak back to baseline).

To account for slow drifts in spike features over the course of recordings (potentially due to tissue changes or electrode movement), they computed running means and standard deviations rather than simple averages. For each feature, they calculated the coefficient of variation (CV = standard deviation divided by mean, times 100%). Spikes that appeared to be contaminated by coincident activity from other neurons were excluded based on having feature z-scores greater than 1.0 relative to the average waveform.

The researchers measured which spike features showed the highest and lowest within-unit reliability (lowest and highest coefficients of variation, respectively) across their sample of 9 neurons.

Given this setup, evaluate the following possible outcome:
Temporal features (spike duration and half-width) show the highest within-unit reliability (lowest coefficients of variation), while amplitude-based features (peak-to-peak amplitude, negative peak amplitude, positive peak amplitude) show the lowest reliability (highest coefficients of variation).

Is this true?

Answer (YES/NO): NO